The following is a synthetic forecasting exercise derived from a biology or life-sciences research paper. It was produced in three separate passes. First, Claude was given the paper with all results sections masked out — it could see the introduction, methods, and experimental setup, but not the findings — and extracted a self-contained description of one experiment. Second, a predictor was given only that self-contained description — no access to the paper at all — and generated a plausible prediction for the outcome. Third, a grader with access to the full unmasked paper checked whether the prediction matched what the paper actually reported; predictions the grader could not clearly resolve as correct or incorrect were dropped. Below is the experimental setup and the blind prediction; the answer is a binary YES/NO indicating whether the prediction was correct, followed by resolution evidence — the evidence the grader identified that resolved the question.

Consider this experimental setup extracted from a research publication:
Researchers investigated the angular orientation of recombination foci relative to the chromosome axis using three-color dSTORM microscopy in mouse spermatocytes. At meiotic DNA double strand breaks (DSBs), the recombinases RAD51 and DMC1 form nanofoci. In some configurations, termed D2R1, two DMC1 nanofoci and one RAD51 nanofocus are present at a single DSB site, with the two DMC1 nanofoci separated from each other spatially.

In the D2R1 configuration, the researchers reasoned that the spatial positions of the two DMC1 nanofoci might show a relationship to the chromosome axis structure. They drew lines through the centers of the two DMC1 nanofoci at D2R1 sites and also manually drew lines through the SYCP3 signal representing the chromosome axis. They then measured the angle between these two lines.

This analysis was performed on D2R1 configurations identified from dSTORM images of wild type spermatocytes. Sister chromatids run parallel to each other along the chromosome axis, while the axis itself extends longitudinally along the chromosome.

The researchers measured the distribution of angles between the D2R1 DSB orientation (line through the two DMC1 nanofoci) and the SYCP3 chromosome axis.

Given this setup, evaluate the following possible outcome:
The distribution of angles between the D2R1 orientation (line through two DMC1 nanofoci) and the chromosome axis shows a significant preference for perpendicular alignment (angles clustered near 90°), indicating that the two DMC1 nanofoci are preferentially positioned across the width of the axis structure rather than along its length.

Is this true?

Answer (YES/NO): NO